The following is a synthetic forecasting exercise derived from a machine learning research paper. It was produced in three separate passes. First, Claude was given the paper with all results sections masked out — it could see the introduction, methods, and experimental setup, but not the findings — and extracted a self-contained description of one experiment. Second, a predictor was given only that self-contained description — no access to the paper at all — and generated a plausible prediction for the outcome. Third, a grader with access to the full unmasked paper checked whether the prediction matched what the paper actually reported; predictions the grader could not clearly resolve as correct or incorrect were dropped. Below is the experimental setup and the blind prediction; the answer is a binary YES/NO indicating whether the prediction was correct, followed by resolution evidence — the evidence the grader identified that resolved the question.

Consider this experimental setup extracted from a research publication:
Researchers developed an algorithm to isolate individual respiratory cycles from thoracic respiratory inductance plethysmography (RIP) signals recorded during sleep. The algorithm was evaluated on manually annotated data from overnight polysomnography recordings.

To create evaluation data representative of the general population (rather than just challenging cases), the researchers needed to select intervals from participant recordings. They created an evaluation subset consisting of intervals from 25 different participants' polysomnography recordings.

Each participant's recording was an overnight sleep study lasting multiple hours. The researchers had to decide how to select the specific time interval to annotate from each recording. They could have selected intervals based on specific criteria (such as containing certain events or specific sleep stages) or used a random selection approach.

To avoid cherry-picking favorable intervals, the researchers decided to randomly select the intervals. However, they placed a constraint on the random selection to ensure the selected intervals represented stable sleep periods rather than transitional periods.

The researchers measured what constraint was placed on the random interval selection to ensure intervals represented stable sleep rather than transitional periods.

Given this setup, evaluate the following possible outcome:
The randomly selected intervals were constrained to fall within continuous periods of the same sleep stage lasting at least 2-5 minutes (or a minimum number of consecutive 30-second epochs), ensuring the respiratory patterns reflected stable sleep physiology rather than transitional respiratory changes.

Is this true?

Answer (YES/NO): NO